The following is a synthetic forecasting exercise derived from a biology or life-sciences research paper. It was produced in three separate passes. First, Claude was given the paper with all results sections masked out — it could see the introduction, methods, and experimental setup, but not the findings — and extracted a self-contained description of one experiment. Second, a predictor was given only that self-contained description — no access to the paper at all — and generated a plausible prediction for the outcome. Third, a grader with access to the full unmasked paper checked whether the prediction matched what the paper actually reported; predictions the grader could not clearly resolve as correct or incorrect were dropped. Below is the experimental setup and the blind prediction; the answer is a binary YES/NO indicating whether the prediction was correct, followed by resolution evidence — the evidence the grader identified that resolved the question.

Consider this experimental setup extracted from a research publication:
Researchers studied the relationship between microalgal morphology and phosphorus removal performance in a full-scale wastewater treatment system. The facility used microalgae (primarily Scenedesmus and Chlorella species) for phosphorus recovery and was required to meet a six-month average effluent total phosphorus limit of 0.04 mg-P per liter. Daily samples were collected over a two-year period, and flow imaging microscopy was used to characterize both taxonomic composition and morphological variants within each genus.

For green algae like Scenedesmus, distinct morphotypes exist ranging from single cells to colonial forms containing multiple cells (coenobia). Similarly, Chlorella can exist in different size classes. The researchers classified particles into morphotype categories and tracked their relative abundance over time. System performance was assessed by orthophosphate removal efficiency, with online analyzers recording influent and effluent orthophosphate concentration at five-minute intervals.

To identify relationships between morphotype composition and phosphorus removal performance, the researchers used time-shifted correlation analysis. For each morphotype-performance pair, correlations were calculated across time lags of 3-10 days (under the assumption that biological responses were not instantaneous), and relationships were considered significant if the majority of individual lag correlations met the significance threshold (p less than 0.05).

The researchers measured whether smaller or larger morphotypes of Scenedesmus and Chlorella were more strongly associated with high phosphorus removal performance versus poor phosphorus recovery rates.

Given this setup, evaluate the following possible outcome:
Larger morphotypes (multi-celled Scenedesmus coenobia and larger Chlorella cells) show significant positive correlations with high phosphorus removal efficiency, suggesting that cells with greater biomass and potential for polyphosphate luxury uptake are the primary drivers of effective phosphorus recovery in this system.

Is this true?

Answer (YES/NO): NO